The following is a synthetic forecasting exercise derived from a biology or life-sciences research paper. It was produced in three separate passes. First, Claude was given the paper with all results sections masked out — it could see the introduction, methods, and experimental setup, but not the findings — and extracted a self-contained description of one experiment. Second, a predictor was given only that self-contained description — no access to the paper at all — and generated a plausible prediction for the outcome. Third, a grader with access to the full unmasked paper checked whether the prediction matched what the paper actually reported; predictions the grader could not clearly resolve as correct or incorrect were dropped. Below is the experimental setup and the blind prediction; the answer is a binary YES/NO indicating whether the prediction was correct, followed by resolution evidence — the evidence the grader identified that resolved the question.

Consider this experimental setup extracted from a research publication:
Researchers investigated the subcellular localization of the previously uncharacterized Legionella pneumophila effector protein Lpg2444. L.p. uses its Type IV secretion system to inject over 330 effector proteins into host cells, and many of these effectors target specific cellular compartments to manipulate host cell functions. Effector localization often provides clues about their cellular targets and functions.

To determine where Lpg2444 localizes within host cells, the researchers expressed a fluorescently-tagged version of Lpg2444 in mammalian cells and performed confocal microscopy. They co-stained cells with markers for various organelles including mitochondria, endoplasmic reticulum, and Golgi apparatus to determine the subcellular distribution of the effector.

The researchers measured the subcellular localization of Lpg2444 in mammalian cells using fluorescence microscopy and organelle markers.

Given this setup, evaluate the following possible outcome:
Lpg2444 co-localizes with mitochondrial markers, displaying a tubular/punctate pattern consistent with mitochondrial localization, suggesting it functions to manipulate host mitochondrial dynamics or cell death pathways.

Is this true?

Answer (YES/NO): YES